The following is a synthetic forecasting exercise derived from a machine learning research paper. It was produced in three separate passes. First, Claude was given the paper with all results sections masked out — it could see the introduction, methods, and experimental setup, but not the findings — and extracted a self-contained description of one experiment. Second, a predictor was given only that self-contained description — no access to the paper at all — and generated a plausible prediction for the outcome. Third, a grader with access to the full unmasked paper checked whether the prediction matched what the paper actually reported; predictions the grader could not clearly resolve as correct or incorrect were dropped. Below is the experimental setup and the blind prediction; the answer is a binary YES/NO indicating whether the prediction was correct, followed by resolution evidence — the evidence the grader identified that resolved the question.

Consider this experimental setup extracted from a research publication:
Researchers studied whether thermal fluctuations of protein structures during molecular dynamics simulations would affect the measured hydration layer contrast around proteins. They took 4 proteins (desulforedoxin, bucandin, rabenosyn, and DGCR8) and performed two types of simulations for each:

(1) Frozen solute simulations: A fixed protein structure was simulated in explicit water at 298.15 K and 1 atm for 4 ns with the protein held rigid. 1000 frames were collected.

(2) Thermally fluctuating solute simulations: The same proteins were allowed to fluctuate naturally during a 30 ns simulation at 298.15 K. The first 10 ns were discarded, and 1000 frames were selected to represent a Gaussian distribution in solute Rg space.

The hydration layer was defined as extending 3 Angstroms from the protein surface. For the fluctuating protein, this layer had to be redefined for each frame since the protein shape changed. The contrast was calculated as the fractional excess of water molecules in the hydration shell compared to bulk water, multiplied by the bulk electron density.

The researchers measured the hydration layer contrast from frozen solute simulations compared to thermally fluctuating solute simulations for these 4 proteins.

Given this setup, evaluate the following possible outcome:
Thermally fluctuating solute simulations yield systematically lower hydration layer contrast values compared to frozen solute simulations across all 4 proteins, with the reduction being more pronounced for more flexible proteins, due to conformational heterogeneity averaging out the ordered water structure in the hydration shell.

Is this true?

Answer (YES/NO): NO